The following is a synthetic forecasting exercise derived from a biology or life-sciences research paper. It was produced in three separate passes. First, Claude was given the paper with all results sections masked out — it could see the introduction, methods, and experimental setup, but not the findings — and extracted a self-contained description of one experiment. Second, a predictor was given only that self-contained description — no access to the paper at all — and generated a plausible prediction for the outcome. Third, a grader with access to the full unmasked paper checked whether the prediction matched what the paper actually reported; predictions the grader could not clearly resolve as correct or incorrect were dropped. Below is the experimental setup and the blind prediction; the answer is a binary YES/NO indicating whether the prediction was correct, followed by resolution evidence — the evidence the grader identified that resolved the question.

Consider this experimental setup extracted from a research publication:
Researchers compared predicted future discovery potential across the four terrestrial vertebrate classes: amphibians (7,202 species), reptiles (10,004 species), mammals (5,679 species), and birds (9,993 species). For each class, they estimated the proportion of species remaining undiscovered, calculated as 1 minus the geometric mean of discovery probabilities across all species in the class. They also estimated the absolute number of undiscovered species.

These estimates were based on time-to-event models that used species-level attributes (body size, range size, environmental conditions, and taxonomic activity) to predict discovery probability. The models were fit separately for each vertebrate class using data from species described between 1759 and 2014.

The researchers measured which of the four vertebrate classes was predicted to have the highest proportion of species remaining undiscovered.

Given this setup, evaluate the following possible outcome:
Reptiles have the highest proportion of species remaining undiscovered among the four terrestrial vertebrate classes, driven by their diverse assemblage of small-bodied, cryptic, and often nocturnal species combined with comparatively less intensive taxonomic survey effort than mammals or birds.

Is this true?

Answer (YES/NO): YES